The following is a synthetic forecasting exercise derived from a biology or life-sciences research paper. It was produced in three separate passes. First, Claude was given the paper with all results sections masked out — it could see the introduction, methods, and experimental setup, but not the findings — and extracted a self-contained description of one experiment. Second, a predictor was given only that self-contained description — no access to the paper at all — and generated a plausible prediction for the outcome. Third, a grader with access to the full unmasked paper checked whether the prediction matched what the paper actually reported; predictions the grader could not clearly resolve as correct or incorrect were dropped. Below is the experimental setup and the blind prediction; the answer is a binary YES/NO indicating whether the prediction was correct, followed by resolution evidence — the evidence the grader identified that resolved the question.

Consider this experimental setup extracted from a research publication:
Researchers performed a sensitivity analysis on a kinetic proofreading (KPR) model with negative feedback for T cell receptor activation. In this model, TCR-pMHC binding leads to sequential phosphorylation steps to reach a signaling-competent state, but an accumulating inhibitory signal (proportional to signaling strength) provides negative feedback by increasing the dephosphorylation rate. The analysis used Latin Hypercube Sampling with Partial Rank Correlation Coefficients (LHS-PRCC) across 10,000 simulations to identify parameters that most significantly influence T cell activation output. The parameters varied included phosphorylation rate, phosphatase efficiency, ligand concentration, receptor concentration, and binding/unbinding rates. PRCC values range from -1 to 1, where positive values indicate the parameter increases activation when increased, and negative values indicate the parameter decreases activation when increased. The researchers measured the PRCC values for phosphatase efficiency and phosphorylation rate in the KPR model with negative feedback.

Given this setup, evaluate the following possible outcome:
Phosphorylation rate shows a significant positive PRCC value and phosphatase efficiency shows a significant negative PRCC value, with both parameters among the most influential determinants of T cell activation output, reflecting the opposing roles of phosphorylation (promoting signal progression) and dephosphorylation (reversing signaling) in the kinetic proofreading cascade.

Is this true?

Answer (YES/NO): YES